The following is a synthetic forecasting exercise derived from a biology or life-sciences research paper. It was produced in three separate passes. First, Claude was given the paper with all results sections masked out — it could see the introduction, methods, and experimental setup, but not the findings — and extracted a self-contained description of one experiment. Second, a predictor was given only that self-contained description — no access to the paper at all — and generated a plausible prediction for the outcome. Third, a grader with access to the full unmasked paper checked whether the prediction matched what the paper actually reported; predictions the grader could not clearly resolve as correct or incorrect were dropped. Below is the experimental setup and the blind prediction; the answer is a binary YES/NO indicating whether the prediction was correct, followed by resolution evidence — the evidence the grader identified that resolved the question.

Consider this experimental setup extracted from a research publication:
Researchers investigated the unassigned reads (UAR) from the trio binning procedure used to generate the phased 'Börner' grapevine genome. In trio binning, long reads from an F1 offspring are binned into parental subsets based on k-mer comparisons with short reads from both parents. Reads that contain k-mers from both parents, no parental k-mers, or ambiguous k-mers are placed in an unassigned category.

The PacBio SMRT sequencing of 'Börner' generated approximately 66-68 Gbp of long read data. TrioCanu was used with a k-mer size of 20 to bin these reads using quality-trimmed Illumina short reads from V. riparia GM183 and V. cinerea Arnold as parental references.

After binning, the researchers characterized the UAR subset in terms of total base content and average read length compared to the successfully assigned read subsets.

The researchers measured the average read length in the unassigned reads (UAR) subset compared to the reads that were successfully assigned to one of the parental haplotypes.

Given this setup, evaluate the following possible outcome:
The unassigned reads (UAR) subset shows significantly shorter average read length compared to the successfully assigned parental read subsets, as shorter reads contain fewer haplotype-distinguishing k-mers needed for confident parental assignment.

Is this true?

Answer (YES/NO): YES